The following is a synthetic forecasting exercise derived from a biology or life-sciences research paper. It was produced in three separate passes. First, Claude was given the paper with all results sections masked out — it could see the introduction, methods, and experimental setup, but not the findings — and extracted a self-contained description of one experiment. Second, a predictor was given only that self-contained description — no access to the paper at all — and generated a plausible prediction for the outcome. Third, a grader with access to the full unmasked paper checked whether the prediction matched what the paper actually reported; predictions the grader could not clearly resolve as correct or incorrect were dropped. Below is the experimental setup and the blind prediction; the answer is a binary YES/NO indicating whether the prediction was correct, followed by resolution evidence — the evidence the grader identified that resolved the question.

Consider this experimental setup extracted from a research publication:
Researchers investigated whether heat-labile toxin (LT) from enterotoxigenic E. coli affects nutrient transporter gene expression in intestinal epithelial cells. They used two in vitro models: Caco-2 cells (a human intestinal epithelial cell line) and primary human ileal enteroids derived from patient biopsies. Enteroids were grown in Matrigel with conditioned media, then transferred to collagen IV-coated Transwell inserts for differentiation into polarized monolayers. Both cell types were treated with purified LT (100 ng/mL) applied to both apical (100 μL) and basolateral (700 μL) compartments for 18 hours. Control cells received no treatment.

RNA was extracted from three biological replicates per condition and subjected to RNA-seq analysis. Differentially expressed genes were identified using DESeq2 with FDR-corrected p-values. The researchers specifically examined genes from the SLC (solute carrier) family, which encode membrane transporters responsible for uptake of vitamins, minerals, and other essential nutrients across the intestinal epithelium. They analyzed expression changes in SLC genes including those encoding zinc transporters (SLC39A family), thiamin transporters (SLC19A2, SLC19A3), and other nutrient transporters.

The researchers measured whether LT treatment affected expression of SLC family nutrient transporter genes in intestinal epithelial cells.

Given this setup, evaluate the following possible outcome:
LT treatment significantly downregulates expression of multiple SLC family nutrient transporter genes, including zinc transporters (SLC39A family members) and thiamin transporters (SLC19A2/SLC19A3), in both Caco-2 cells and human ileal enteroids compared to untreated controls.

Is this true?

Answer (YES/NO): NO